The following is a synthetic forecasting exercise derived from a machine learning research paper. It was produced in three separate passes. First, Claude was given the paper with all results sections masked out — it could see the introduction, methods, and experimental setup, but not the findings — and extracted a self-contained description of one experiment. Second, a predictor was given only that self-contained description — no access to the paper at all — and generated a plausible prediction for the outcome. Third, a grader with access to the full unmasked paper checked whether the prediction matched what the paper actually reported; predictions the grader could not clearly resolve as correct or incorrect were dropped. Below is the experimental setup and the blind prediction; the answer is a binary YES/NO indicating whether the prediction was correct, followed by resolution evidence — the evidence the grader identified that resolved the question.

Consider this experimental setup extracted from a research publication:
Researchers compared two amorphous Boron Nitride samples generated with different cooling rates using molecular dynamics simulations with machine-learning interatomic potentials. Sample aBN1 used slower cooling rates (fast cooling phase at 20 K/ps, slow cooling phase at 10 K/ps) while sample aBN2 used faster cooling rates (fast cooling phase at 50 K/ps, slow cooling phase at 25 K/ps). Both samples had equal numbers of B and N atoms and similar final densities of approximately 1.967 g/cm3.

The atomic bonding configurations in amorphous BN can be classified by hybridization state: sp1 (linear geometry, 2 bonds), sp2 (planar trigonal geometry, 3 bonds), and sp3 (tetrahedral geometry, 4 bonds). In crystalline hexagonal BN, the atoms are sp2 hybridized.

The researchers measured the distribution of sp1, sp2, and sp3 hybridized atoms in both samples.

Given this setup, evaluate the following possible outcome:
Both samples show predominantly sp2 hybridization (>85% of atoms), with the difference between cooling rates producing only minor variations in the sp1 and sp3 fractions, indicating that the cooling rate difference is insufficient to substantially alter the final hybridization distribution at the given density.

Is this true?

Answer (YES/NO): NO